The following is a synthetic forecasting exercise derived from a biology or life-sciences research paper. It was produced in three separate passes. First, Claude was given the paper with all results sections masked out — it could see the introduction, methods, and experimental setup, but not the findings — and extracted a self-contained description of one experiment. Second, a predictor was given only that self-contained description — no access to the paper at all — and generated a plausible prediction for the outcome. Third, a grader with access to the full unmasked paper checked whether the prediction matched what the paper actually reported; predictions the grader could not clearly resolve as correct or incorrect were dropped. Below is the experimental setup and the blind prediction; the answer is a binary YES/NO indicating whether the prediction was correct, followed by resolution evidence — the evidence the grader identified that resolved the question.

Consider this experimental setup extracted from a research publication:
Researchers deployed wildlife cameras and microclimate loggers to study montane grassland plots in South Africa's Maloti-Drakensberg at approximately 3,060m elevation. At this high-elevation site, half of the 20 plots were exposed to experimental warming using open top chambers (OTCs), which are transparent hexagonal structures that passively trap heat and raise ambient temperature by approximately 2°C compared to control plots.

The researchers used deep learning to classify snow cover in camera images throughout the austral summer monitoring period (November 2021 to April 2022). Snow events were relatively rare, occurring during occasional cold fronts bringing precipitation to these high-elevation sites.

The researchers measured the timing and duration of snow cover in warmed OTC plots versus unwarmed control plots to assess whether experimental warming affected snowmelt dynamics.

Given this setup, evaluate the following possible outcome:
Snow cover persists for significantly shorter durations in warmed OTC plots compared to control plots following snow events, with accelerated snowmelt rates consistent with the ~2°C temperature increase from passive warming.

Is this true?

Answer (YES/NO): NO